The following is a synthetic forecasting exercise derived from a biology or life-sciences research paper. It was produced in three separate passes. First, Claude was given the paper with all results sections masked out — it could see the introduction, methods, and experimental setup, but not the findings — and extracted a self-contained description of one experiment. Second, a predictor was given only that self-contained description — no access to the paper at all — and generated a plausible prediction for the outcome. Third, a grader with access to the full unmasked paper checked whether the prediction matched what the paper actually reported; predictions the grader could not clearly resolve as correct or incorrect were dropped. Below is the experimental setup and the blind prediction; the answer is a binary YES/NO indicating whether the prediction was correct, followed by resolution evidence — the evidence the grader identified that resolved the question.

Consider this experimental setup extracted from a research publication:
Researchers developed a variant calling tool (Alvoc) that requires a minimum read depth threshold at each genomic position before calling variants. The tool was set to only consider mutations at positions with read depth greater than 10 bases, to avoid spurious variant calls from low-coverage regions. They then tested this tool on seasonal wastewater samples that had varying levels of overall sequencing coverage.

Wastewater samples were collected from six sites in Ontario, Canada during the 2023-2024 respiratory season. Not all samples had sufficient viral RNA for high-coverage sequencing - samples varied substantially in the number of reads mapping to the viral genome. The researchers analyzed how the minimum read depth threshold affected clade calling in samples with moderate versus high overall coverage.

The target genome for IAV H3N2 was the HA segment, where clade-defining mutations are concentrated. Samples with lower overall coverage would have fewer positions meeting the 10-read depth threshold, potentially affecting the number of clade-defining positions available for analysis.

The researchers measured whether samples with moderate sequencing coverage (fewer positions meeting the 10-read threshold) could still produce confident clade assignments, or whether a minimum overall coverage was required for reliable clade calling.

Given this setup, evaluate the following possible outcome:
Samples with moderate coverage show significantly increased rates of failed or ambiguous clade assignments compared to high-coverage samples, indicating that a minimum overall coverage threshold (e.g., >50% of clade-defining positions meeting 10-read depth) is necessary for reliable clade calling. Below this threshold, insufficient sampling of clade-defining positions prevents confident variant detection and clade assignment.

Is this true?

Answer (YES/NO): YES